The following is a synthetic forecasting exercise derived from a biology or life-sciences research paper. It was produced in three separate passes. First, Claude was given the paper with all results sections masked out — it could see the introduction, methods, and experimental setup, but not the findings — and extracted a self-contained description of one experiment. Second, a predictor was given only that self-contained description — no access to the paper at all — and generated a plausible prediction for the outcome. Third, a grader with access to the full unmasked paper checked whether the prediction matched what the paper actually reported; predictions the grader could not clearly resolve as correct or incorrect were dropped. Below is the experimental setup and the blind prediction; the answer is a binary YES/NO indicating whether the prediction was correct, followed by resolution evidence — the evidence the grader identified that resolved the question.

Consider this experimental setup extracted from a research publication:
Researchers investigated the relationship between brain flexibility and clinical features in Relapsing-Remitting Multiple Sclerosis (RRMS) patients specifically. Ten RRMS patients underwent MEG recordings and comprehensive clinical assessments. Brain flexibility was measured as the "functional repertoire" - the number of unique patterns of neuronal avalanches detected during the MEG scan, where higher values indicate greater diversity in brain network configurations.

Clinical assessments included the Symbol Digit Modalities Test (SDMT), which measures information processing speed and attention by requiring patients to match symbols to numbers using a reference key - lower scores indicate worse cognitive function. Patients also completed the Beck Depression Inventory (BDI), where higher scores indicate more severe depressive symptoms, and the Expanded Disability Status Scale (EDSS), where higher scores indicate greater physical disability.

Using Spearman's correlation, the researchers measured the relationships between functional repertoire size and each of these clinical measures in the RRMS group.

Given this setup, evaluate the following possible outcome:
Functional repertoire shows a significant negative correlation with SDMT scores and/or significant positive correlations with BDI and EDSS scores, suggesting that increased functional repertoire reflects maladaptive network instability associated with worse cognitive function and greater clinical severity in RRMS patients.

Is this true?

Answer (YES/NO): YES